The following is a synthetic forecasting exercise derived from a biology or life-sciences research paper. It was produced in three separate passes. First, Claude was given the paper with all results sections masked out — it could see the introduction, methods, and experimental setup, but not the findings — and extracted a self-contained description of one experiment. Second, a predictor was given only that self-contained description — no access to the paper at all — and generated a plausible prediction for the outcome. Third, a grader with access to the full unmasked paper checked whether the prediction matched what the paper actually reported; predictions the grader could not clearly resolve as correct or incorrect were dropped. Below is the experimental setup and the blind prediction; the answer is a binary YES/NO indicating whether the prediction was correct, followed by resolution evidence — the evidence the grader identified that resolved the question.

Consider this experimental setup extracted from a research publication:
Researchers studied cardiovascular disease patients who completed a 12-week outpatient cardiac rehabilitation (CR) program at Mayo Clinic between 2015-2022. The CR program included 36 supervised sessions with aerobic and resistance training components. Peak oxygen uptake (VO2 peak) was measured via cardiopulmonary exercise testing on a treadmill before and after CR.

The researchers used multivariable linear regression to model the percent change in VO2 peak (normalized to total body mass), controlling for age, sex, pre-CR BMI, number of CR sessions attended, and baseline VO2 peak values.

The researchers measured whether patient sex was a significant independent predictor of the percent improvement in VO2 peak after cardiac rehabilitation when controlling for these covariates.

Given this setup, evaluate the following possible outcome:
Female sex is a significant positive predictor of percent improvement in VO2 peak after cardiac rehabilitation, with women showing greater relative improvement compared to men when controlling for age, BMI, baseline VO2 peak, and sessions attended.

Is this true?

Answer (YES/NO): NO